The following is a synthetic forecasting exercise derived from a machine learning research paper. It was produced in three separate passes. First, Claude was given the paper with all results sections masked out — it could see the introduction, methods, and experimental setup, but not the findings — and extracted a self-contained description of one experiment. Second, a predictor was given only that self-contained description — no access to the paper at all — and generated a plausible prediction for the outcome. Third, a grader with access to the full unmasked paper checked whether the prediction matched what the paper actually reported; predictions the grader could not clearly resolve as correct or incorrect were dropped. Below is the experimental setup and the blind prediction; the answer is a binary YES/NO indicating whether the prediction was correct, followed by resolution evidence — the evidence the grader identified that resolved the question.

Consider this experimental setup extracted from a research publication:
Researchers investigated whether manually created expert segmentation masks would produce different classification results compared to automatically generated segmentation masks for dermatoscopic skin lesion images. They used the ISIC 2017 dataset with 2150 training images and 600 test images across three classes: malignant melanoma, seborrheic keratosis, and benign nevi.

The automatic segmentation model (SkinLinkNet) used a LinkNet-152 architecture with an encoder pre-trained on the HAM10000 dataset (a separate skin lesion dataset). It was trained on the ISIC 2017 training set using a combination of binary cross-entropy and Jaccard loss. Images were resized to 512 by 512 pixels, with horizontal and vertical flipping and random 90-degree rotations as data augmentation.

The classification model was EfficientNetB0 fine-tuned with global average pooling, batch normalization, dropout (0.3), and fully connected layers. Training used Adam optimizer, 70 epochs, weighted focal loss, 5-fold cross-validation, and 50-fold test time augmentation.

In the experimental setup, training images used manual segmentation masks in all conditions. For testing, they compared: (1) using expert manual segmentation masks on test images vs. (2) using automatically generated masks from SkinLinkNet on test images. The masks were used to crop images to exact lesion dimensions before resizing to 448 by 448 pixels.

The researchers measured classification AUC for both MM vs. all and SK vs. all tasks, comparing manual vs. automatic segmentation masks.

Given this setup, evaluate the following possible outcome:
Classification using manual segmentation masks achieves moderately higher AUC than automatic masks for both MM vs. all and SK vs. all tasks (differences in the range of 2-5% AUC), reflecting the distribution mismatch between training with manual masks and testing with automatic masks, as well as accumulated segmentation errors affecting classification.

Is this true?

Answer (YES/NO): NO